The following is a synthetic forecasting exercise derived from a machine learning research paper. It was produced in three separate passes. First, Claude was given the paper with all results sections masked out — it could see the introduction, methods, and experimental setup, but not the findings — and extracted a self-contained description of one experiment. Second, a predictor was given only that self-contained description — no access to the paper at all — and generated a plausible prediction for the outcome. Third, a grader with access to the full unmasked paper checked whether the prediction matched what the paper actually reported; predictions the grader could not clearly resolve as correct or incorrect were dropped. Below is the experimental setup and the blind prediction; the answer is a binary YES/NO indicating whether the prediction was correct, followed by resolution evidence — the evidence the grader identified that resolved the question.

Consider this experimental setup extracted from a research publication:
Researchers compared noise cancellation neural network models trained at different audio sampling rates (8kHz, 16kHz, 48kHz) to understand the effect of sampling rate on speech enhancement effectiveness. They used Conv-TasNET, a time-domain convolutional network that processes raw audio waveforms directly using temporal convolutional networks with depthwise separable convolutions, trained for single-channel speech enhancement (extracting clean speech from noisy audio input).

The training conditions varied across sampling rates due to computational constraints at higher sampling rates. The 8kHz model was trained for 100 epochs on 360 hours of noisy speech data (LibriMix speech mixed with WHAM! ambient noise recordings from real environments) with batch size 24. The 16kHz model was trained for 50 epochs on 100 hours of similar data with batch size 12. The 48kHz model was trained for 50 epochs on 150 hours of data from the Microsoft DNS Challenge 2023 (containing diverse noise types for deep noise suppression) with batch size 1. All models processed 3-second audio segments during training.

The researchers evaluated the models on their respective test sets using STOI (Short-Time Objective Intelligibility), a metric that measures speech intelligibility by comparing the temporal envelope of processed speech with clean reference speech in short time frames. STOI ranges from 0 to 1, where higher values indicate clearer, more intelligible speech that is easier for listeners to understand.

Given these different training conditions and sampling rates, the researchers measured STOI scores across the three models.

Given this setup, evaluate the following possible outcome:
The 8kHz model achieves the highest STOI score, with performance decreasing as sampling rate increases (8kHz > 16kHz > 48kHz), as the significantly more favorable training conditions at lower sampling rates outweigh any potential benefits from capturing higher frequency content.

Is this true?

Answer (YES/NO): NO